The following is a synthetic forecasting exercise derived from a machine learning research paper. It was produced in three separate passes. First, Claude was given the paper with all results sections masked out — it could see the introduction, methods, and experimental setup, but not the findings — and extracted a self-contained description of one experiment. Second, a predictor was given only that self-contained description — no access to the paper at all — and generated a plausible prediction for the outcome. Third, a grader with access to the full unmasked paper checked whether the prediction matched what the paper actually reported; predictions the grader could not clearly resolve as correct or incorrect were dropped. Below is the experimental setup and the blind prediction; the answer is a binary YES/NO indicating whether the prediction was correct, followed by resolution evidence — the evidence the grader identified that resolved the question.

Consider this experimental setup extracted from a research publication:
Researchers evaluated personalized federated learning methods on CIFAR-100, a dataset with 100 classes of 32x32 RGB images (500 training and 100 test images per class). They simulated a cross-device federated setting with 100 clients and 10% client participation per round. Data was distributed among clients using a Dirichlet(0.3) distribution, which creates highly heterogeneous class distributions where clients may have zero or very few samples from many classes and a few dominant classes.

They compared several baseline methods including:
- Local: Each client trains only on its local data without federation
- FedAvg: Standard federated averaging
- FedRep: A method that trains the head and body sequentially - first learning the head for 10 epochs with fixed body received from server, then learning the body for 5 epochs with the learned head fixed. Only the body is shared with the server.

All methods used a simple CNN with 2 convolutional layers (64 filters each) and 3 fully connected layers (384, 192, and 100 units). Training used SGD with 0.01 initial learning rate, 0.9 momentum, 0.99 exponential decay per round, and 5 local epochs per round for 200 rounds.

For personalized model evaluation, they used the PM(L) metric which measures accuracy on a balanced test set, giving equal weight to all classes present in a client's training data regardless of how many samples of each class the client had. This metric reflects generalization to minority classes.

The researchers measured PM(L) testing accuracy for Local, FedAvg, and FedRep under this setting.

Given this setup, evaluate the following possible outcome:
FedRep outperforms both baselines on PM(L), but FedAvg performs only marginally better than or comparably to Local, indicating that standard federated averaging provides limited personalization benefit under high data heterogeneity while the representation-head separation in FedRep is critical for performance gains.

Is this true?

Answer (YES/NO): NO